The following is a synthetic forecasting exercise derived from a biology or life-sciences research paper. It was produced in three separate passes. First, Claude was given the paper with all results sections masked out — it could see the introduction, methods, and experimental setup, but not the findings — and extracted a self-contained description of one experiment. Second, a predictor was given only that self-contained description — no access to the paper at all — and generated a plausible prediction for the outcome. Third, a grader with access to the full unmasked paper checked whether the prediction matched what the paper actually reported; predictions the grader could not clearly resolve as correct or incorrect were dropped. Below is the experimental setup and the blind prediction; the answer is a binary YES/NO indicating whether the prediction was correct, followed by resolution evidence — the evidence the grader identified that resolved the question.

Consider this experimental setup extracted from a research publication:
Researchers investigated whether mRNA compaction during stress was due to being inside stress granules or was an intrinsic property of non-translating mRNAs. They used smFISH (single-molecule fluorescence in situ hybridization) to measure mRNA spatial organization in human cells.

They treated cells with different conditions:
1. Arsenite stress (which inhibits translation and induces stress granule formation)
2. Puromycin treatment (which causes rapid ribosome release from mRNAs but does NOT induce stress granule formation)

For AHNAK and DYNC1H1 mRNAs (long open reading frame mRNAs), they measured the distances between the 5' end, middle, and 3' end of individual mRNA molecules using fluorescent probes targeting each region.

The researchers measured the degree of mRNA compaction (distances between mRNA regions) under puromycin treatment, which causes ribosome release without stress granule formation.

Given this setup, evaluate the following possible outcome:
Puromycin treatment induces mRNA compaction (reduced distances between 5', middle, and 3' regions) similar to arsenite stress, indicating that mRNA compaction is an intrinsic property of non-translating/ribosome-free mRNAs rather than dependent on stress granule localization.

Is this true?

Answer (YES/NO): YES